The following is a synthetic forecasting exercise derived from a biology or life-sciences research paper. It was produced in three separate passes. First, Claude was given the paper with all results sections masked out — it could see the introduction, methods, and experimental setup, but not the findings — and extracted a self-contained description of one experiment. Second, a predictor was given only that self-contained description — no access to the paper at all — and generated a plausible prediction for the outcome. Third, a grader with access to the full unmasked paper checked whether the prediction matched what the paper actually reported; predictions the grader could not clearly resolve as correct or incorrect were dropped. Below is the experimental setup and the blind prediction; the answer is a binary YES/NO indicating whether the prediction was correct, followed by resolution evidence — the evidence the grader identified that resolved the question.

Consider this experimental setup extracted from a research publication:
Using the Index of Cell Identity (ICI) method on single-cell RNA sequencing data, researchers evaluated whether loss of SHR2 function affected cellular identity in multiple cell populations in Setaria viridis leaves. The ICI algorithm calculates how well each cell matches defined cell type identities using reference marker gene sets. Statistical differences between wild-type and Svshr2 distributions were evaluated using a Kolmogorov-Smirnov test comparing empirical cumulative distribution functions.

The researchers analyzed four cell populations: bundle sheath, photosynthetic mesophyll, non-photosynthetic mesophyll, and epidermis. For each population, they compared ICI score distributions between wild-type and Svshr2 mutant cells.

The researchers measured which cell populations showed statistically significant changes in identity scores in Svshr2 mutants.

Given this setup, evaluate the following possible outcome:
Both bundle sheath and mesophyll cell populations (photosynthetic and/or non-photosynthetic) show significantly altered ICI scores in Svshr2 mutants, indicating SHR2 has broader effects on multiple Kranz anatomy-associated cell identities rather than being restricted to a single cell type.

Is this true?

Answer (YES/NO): YES